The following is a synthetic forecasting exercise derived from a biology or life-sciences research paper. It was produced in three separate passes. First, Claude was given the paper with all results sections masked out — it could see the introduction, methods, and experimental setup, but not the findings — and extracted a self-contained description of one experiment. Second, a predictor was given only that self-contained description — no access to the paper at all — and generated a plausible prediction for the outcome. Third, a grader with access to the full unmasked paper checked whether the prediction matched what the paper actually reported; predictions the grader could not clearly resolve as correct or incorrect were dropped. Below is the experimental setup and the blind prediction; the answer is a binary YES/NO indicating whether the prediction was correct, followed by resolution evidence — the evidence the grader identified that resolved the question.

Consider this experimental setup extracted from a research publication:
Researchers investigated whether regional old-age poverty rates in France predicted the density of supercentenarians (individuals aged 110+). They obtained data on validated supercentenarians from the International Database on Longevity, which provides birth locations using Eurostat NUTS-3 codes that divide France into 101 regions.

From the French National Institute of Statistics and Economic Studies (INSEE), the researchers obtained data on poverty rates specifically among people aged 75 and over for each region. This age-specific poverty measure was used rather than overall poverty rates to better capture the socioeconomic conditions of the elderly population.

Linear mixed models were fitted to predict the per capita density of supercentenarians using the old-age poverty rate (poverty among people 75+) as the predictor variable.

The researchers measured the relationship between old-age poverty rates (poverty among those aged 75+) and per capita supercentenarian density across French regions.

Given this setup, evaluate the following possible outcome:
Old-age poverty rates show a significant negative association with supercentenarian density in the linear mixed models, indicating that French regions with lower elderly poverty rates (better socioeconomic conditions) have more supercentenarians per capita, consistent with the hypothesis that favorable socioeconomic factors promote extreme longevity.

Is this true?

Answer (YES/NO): NO